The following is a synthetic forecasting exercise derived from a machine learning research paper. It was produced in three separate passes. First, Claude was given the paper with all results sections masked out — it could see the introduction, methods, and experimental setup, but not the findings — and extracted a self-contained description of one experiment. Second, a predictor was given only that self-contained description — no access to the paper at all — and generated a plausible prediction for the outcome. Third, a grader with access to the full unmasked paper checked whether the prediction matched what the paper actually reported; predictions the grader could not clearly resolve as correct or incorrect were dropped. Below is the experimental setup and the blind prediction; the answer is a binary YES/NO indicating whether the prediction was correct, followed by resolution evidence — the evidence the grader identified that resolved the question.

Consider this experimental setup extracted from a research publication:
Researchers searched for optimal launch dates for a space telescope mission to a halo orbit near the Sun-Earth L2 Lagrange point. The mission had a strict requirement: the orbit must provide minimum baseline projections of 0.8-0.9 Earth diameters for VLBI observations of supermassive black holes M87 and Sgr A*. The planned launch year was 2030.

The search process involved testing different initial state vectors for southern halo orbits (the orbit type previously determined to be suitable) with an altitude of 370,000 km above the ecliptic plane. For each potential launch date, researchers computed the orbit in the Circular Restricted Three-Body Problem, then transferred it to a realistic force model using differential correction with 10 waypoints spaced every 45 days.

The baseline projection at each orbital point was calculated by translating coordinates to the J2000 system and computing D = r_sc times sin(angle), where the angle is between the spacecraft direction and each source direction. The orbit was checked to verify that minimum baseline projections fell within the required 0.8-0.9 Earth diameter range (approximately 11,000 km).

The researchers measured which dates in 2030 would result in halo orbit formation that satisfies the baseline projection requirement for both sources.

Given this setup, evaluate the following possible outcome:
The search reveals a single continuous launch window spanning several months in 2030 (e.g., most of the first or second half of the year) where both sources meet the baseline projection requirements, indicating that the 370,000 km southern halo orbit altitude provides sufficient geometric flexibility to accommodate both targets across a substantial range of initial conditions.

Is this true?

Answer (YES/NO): NO